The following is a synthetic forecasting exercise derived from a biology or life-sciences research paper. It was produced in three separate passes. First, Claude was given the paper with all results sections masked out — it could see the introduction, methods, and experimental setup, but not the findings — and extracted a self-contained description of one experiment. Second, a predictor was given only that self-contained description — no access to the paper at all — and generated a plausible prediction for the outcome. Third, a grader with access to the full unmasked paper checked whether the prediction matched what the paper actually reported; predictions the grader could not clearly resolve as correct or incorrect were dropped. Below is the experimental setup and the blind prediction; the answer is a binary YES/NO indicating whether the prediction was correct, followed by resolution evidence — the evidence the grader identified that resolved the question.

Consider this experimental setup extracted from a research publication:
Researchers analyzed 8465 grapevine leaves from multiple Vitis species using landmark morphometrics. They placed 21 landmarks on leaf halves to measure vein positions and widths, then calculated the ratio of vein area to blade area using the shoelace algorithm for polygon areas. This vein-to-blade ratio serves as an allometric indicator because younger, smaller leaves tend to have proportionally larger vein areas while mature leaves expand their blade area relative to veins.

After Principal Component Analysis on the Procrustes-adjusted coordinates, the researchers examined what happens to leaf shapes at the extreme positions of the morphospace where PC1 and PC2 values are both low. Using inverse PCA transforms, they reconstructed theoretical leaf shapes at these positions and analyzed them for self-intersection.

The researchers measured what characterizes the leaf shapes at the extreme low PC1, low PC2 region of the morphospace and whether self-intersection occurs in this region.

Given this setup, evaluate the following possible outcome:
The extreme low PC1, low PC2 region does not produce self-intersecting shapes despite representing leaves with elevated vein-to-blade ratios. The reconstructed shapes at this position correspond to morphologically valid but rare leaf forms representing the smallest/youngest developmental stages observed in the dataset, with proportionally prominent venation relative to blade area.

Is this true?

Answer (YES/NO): NO